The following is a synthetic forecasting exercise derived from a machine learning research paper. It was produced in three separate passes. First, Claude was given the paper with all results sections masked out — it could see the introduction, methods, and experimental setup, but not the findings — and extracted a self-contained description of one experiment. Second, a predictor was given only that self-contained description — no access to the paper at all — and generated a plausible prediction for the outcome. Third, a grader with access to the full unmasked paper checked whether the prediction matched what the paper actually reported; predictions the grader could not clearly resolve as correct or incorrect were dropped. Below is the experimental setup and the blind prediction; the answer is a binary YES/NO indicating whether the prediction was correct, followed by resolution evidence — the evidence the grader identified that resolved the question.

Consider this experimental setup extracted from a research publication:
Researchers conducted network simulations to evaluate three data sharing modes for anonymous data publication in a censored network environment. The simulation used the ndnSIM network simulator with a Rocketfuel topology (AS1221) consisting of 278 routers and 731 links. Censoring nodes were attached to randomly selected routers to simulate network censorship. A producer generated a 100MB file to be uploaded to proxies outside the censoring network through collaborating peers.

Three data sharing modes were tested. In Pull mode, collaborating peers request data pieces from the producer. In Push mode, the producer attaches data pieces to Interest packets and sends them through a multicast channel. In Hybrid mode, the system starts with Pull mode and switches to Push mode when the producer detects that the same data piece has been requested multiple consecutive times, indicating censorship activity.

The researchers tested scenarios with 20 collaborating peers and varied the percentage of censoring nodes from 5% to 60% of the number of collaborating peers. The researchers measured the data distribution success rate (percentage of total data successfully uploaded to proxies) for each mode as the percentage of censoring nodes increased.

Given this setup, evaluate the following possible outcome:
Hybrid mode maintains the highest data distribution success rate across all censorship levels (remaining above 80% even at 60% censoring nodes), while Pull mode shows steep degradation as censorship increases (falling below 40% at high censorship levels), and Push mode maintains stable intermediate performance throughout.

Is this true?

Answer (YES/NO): NO